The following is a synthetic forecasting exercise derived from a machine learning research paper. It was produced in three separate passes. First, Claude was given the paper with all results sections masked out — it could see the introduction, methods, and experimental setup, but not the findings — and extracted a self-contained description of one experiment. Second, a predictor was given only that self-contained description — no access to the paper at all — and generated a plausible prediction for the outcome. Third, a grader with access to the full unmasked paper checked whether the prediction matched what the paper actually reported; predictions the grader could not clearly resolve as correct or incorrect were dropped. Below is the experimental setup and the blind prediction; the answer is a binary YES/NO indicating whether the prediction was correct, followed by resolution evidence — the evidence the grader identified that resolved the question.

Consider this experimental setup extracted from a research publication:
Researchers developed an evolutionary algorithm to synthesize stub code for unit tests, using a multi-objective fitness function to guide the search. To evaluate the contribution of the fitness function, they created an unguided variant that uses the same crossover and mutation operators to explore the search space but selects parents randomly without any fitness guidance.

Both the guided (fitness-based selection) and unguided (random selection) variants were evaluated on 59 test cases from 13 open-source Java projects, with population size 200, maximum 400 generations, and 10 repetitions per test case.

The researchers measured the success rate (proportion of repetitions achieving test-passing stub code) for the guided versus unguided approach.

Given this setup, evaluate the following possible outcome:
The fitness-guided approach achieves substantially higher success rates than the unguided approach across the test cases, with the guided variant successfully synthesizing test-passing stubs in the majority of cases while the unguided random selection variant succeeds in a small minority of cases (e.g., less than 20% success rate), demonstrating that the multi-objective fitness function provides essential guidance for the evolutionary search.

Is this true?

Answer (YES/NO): NO